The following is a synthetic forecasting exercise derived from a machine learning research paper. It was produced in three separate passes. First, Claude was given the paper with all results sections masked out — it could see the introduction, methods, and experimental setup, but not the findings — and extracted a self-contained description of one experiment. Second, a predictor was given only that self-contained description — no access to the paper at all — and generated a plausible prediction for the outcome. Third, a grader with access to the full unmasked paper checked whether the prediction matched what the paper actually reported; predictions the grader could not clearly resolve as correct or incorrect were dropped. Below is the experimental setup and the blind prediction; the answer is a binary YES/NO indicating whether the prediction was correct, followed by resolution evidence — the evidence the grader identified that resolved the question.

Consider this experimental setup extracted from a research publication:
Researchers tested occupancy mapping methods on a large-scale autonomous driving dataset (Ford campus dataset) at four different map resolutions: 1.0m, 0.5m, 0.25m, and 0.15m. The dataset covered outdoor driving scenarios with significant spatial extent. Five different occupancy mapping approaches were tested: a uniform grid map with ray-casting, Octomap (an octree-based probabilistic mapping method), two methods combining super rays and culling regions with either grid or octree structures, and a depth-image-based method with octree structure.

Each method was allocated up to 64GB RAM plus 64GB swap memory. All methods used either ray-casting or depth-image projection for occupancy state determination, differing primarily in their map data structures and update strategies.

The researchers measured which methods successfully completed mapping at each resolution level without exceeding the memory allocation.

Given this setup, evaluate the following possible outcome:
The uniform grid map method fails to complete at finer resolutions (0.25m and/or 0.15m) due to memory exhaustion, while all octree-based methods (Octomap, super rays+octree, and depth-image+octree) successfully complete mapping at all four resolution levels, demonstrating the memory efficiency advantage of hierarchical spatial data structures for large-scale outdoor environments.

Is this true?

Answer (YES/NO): NO